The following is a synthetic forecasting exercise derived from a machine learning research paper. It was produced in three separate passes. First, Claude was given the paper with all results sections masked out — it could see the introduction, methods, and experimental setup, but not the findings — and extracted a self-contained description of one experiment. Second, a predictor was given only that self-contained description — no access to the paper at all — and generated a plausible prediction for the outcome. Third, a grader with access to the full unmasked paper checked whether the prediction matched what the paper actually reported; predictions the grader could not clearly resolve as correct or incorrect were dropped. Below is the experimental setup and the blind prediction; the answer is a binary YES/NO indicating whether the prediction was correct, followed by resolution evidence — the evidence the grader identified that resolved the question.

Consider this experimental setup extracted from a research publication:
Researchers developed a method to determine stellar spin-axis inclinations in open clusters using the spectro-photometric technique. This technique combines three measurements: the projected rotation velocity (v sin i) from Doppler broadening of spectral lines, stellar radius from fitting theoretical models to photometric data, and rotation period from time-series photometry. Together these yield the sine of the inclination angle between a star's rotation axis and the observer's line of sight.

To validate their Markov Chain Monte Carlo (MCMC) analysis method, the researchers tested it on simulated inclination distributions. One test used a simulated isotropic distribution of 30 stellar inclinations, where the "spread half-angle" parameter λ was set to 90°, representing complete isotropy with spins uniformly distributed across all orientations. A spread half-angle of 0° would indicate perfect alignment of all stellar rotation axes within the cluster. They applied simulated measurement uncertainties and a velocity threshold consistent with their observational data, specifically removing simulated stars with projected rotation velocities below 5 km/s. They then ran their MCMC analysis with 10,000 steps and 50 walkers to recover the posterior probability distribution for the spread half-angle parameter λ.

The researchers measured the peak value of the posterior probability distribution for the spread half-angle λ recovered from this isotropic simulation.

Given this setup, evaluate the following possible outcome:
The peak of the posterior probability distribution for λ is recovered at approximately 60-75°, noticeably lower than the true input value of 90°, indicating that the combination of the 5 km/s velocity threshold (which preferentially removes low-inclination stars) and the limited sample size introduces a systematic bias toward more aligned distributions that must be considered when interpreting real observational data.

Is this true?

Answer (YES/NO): NO